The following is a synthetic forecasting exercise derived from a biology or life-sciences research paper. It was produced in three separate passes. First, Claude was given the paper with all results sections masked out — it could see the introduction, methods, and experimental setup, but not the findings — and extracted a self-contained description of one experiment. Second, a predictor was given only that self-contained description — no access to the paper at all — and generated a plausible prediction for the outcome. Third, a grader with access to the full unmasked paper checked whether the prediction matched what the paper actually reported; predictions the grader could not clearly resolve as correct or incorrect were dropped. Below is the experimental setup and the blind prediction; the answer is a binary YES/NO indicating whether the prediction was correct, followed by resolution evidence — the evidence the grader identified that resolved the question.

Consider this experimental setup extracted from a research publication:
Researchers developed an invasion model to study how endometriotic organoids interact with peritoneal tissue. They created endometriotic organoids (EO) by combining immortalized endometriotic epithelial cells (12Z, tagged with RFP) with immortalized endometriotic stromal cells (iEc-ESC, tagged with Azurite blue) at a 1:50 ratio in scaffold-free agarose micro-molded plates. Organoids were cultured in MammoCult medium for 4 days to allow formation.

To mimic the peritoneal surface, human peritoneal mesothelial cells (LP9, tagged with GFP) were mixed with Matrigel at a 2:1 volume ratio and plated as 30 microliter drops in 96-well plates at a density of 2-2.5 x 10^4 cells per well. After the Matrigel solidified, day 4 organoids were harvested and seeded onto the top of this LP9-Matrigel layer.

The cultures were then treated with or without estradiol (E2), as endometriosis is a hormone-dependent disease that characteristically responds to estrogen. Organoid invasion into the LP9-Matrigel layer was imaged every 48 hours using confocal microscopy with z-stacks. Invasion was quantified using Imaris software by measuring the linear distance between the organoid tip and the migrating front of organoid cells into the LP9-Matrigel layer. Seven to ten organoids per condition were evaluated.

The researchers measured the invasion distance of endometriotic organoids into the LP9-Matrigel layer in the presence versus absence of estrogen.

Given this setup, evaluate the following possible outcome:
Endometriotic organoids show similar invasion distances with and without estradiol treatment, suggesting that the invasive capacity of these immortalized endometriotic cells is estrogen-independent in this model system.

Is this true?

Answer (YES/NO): NO